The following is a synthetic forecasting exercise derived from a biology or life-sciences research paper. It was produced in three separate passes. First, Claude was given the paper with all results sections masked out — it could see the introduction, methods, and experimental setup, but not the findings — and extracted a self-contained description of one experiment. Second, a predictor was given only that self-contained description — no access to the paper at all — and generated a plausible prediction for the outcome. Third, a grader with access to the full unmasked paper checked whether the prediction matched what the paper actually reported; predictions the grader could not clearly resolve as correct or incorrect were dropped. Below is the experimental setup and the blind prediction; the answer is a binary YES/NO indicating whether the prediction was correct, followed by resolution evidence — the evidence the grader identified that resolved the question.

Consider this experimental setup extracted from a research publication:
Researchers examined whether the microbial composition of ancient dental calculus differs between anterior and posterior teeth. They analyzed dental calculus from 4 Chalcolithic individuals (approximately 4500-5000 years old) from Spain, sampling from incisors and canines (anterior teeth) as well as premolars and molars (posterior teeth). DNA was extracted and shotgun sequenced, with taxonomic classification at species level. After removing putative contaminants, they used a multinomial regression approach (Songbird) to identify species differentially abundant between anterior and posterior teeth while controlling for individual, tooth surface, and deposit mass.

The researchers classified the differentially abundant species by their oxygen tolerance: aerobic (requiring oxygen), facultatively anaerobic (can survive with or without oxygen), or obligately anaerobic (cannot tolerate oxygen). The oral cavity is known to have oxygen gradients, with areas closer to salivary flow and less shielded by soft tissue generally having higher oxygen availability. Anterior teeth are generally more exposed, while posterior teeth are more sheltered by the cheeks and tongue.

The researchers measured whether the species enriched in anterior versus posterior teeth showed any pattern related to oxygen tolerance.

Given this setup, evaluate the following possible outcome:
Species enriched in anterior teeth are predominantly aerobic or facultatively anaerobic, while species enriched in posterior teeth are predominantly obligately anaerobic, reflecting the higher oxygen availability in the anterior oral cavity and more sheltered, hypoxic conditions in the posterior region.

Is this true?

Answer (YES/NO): YES